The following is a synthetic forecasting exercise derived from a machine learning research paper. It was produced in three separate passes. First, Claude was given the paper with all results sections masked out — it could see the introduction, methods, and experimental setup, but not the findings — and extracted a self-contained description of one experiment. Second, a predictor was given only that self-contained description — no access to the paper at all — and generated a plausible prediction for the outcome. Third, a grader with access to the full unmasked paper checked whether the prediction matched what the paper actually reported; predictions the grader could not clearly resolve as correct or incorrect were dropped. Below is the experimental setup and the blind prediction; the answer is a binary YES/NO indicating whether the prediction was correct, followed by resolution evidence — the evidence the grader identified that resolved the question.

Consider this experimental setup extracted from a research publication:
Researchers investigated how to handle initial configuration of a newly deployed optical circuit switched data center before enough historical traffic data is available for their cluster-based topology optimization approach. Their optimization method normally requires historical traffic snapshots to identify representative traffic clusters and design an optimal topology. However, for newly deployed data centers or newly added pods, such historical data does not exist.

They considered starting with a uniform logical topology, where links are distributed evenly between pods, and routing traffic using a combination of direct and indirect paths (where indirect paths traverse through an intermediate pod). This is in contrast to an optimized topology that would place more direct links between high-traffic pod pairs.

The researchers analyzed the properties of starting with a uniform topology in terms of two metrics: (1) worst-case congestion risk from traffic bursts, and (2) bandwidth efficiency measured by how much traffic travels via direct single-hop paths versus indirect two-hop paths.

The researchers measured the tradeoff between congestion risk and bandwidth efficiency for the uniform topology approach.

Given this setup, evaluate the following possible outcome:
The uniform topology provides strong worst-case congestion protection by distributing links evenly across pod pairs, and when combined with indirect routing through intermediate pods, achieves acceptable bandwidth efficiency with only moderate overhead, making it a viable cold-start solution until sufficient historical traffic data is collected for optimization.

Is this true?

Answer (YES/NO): NO